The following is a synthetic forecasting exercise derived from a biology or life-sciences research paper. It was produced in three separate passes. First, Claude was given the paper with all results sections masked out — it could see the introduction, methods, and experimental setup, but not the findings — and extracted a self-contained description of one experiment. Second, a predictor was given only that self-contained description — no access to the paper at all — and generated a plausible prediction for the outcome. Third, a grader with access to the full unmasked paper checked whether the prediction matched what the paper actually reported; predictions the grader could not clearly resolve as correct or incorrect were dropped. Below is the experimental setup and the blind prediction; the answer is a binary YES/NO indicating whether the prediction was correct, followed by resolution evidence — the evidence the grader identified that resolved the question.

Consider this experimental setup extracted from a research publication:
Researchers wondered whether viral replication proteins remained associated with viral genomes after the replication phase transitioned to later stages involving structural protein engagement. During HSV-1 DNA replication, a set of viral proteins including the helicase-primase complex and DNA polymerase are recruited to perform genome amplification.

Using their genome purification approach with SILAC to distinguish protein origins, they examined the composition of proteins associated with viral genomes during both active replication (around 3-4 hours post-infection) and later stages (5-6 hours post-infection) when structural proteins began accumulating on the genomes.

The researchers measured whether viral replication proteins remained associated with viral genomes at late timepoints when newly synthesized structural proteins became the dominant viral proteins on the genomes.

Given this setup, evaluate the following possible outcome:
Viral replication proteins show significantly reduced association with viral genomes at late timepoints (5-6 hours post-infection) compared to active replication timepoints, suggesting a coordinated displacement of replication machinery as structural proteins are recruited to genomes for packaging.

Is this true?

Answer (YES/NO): NO